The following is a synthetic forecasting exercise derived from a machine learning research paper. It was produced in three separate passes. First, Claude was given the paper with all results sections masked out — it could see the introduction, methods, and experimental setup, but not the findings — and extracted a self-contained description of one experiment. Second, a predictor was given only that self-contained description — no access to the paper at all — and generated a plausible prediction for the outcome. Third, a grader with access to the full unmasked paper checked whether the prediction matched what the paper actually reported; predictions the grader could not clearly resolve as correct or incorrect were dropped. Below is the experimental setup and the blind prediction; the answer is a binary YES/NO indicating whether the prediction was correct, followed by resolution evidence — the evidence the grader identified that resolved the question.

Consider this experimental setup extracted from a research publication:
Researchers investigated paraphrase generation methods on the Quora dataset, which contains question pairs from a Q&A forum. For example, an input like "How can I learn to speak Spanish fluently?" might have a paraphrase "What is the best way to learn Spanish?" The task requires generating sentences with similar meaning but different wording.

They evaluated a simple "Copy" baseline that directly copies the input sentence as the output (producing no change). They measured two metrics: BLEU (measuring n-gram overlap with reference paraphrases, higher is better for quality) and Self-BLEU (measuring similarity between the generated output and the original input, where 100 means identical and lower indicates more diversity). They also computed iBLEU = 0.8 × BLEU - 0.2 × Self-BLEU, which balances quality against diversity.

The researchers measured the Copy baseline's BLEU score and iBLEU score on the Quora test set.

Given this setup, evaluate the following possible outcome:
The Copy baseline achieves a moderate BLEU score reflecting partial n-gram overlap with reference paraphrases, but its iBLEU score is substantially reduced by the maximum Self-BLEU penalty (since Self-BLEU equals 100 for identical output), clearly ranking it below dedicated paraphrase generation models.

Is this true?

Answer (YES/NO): YES